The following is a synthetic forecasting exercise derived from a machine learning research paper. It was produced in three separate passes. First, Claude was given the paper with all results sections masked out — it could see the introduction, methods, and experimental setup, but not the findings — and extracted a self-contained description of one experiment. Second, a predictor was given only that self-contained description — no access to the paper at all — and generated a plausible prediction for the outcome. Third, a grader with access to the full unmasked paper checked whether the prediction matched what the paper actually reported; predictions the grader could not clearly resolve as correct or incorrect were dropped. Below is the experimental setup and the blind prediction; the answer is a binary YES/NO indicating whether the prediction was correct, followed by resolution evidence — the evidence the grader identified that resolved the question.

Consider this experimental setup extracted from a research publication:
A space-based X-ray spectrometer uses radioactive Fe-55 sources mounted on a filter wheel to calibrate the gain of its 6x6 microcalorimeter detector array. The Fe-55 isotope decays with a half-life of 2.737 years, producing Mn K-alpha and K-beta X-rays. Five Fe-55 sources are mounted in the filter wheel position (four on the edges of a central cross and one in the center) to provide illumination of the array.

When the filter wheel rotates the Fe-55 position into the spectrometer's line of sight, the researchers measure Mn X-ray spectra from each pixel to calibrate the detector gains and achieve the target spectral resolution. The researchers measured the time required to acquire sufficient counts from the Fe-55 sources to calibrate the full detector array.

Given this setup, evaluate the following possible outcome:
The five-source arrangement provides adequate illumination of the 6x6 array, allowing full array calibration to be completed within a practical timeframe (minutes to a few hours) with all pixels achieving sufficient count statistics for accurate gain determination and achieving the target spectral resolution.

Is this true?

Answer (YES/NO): YES